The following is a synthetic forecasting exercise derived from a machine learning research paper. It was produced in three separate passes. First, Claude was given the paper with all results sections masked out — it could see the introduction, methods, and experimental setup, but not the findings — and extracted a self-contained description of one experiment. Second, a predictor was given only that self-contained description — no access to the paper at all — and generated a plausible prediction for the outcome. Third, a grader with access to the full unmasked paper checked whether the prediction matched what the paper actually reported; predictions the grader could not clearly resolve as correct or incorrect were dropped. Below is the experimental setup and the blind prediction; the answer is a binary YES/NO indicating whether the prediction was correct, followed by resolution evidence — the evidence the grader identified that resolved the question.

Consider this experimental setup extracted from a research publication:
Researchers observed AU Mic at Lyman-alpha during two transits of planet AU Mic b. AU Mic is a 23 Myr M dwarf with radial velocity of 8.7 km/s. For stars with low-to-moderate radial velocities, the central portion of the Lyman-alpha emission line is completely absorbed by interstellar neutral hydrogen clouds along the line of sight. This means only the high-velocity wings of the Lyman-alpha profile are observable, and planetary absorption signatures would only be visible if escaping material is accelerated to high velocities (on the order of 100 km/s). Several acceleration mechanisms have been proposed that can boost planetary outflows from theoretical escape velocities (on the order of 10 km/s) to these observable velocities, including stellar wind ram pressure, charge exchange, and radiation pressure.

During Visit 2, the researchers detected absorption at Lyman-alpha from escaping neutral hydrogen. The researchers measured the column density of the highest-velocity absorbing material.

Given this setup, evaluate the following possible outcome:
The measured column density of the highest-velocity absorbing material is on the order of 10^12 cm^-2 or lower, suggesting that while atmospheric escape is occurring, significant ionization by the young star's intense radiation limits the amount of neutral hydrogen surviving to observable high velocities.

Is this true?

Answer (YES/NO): NO